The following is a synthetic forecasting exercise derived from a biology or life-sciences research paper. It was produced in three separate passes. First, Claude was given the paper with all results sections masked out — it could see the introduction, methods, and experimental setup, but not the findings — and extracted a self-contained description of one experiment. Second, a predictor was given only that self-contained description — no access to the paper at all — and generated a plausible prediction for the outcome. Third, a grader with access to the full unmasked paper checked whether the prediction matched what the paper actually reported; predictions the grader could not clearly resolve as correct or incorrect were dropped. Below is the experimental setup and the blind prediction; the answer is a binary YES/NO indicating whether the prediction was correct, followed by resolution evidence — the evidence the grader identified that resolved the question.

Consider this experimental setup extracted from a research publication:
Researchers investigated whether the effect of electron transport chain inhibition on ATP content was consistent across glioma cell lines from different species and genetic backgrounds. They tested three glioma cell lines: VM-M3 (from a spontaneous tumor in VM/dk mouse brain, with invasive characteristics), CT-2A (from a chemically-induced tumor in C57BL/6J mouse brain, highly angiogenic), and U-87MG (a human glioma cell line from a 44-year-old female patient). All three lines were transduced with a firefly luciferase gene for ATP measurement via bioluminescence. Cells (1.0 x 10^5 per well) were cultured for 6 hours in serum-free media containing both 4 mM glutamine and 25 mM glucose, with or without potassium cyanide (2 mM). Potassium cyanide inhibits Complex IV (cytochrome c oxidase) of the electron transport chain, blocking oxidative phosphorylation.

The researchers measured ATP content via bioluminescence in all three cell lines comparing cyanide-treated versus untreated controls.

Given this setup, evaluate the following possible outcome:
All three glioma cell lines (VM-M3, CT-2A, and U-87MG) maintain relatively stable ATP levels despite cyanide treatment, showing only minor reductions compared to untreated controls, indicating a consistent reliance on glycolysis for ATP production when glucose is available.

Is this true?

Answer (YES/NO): NO